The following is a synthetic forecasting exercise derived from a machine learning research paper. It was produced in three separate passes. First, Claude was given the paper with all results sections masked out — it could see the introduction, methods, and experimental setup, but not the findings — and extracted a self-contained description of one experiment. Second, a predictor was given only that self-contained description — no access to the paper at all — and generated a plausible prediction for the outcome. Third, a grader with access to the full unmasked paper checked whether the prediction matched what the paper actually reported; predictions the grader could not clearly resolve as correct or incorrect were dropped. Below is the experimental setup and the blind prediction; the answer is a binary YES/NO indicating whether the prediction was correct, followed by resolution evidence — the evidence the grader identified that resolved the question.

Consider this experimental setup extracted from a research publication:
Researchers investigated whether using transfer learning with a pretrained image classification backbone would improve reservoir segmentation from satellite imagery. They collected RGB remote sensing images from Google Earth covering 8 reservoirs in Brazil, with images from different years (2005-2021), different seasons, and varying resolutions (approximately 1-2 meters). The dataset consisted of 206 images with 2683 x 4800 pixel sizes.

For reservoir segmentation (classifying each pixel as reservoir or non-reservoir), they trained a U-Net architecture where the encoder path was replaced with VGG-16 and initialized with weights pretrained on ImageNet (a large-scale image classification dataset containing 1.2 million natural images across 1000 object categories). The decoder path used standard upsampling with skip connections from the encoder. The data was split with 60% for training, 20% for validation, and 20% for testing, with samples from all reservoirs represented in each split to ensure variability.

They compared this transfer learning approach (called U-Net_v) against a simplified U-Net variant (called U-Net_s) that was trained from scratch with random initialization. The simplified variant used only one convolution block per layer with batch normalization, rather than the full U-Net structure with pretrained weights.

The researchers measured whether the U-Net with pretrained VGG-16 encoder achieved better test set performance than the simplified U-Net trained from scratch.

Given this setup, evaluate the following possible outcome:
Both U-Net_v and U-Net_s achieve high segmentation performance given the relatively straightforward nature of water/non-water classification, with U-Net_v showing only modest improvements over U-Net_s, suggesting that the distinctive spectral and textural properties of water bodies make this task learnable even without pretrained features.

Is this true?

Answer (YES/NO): NO